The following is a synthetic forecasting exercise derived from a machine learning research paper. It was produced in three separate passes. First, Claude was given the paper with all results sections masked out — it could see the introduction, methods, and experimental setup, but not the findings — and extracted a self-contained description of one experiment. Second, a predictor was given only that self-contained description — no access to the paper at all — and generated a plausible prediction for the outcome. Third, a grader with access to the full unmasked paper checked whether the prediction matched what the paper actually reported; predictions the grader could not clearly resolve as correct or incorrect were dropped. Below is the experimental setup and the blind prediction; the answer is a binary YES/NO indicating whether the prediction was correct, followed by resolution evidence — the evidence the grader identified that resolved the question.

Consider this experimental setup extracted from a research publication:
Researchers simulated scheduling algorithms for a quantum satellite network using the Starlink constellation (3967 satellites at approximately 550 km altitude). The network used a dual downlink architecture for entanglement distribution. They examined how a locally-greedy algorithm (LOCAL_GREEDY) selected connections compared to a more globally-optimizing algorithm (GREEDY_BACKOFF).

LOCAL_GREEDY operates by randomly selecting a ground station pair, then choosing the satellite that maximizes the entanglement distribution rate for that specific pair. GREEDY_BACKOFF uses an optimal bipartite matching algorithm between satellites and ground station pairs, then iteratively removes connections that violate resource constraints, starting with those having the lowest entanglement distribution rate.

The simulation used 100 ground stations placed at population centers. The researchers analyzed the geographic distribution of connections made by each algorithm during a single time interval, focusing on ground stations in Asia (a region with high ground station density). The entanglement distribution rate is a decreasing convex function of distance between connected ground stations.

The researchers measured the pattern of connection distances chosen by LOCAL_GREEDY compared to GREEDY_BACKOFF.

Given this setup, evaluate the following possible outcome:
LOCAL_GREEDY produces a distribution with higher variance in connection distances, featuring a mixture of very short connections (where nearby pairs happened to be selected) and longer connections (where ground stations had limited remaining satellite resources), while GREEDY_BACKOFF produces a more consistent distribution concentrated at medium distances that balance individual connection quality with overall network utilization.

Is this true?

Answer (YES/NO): YES